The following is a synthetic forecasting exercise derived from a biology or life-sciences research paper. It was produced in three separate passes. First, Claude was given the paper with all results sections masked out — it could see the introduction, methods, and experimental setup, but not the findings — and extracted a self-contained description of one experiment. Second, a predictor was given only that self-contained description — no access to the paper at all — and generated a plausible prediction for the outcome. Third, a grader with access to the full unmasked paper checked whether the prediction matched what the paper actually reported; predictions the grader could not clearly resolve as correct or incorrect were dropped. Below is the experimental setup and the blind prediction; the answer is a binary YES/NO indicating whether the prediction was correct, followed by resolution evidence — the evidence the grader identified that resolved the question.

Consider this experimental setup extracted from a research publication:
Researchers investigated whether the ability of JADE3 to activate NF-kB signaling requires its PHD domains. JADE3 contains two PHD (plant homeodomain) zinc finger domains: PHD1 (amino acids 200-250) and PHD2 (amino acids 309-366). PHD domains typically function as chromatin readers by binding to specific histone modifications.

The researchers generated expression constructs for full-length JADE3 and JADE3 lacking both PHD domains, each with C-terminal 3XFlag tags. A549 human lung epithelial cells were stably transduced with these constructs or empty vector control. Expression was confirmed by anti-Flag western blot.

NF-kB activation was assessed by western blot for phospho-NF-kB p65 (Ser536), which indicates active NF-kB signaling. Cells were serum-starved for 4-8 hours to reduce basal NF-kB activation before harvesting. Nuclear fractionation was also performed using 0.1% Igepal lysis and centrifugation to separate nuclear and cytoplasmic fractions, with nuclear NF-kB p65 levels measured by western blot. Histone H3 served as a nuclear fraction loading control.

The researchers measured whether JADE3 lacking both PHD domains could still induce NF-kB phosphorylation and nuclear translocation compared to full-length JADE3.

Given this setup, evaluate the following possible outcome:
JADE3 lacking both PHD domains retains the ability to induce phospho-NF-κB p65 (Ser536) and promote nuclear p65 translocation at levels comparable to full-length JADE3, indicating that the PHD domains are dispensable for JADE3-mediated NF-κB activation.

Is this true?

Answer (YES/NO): NO